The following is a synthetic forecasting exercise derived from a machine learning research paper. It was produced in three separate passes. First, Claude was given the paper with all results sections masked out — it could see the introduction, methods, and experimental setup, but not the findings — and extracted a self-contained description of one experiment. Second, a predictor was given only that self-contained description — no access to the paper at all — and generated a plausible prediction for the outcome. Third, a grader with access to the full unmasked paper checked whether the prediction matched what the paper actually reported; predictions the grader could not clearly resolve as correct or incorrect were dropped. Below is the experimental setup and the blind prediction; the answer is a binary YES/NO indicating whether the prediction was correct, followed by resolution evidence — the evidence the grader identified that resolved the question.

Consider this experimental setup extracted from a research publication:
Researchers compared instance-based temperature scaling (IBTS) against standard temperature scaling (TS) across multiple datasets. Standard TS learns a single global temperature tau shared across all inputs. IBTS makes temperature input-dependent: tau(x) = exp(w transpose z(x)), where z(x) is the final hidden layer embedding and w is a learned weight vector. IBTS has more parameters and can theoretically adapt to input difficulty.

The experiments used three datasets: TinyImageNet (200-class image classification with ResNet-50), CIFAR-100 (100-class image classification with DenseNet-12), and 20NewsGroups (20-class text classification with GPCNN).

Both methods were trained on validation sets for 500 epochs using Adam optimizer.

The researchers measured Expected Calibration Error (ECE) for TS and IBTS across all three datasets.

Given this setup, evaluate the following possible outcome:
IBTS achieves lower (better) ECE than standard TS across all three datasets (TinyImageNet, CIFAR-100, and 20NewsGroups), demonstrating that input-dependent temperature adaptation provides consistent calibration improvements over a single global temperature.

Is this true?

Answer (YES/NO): NO